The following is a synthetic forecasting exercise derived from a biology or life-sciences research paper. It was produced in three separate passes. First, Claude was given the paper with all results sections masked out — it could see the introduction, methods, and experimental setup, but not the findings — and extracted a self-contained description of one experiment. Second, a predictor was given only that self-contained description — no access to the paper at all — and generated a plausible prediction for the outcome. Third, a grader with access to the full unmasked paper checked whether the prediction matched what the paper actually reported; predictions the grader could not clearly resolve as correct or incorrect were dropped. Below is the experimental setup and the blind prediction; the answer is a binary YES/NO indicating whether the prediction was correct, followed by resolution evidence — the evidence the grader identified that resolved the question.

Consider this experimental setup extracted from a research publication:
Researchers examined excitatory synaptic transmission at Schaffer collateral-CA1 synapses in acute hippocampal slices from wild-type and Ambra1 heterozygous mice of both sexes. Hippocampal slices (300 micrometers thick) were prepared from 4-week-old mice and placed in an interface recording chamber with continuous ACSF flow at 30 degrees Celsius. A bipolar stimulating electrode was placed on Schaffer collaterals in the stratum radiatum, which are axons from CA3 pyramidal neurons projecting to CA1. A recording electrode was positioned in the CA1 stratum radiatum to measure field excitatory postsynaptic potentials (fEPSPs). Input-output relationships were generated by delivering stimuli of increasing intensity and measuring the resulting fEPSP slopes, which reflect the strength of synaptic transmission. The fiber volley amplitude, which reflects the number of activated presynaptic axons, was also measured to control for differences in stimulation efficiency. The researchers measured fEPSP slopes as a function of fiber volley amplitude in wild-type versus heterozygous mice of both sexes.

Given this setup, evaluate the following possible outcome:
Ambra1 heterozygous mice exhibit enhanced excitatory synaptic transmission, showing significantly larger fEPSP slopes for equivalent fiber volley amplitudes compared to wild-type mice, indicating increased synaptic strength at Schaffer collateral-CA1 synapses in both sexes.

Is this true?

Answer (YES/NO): NO